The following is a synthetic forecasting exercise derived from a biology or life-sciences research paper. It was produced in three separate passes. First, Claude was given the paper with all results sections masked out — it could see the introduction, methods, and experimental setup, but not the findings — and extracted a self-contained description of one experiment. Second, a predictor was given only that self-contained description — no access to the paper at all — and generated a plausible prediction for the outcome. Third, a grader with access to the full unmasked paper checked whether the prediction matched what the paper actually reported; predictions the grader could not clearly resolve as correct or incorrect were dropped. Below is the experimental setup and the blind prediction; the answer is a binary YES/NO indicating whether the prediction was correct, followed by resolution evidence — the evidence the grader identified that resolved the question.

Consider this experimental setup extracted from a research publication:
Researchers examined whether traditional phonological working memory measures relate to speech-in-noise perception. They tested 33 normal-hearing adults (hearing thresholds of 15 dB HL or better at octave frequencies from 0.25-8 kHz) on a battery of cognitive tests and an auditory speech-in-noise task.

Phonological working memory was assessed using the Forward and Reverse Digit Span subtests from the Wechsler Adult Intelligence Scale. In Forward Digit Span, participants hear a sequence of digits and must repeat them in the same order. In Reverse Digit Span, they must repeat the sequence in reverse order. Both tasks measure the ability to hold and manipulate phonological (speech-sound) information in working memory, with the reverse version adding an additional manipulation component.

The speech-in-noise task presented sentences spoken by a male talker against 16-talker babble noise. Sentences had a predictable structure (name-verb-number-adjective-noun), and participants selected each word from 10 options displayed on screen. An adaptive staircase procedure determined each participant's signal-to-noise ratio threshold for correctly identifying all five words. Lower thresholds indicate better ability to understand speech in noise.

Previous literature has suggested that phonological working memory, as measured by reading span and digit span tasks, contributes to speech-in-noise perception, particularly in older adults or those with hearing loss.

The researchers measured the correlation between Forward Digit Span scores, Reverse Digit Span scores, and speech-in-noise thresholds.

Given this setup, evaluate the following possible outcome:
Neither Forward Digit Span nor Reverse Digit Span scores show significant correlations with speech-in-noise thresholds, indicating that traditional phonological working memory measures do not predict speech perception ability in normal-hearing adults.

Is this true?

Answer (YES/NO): YES